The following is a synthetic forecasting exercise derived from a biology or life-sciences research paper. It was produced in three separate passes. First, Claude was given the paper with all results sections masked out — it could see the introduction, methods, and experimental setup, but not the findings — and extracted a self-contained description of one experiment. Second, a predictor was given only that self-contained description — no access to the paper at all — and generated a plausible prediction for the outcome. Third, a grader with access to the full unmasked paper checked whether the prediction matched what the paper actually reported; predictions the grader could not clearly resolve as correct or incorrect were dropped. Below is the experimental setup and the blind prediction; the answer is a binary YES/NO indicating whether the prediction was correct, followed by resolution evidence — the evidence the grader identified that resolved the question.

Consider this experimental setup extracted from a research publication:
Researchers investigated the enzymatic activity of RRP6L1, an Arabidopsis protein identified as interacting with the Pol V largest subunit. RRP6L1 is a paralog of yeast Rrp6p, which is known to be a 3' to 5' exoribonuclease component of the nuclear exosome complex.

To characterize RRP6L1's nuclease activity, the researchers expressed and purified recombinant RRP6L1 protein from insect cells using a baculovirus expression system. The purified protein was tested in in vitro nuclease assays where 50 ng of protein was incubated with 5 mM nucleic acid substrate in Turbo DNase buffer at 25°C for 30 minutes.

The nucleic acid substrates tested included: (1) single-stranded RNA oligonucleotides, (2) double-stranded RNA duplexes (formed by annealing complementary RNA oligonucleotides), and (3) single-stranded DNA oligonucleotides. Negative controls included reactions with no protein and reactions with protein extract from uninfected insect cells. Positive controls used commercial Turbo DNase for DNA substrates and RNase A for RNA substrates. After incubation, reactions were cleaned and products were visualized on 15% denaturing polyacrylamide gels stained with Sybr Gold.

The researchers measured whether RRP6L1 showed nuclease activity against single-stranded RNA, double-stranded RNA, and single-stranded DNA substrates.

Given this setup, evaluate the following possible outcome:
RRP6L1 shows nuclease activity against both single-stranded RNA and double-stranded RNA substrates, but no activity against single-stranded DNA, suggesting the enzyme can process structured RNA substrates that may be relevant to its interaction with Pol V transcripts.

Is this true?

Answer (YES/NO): NO